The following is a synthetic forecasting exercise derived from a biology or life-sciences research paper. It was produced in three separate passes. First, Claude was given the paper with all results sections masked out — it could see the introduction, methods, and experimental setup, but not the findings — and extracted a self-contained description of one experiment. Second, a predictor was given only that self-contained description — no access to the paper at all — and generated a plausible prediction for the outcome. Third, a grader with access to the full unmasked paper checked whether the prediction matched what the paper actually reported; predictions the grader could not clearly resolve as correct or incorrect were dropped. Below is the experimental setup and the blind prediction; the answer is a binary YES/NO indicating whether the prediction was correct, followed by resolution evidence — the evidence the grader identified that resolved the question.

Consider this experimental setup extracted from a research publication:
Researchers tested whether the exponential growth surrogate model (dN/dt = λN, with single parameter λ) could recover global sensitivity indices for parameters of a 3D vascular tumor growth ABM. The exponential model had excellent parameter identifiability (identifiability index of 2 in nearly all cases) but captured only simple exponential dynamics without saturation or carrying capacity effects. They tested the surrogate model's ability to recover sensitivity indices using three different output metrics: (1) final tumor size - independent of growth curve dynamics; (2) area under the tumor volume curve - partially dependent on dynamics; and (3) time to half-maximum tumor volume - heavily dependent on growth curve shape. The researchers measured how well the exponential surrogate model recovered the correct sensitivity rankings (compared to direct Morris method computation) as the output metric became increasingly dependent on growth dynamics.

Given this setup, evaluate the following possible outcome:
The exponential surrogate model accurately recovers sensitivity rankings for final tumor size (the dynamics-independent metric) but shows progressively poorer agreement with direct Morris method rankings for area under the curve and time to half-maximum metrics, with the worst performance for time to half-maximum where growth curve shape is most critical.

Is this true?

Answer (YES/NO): YES